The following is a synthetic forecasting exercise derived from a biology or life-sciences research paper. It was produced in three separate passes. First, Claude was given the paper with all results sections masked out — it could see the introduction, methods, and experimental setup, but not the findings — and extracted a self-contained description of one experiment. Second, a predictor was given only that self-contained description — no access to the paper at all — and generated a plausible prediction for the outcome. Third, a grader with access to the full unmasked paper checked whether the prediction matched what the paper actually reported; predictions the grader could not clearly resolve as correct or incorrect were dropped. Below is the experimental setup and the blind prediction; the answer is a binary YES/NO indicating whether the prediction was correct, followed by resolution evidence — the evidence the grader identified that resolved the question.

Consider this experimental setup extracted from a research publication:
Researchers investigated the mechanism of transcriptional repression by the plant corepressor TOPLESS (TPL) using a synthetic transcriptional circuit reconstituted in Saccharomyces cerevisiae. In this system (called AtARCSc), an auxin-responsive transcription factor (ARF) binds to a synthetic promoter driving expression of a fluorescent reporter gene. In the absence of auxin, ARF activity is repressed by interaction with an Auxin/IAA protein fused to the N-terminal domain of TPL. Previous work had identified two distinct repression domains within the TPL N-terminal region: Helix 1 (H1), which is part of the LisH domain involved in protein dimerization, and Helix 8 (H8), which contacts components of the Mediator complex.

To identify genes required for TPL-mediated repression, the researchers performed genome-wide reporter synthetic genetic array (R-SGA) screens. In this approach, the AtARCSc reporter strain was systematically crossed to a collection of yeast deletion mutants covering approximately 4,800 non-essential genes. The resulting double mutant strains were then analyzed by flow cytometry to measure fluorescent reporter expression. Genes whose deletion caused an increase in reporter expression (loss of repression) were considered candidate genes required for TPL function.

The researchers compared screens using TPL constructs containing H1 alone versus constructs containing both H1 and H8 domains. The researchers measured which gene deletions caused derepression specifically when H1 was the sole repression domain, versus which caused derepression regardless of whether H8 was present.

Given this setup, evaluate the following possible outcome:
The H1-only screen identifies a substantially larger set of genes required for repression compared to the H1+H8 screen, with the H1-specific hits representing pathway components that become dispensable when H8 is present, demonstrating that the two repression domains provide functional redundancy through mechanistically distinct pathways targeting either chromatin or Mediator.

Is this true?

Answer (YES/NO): NO